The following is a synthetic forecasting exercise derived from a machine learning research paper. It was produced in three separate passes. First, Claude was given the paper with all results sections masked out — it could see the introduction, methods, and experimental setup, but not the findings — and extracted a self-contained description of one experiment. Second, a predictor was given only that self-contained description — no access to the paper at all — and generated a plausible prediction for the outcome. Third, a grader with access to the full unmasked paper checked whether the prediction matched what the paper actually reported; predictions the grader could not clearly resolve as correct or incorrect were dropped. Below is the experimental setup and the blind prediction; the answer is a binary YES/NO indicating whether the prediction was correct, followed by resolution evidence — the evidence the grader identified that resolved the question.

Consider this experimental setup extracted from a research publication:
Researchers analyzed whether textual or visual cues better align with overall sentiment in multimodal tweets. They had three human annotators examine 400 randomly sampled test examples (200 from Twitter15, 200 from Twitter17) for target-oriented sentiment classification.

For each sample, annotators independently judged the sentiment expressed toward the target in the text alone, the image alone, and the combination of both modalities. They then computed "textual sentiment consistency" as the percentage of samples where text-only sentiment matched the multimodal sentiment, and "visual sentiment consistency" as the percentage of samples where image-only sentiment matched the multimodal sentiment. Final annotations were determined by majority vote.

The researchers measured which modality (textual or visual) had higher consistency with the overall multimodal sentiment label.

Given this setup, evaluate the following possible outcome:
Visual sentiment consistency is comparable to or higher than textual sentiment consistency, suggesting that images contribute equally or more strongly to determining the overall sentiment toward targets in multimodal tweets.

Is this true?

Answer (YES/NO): NO